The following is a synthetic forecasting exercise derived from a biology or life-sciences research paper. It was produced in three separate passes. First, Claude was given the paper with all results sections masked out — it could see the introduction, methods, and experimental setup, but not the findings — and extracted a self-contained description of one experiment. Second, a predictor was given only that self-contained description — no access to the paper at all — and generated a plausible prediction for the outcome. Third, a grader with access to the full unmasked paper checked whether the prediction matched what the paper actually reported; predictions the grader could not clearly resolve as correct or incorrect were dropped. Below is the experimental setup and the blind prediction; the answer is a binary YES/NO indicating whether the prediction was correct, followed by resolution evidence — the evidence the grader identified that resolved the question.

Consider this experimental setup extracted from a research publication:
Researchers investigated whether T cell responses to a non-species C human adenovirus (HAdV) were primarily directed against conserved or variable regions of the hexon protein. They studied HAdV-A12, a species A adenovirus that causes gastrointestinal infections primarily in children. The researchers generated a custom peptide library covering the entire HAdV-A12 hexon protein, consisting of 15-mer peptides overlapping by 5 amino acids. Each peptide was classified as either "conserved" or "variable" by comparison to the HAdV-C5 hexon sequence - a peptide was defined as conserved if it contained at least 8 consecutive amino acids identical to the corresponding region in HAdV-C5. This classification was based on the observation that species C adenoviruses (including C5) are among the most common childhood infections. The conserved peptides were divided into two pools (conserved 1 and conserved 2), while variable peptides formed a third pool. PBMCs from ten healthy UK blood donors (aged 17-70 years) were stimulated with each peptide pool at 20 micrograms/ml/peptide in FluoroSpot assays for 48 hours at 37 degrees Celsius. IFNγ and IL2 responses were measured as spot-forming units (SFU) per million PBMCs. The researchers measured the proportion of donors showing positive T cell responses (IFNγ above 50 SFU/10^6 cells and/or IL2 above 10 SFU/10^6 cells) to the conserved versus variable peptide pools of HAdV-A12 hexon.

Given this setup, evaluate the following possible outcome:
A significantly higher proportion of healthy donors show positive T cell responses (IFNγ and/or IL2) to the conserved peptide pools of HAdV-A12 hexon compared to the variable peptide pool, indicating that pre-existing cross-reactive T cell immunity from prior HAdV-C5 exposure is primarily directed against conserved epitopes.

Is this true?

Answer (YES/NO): NO